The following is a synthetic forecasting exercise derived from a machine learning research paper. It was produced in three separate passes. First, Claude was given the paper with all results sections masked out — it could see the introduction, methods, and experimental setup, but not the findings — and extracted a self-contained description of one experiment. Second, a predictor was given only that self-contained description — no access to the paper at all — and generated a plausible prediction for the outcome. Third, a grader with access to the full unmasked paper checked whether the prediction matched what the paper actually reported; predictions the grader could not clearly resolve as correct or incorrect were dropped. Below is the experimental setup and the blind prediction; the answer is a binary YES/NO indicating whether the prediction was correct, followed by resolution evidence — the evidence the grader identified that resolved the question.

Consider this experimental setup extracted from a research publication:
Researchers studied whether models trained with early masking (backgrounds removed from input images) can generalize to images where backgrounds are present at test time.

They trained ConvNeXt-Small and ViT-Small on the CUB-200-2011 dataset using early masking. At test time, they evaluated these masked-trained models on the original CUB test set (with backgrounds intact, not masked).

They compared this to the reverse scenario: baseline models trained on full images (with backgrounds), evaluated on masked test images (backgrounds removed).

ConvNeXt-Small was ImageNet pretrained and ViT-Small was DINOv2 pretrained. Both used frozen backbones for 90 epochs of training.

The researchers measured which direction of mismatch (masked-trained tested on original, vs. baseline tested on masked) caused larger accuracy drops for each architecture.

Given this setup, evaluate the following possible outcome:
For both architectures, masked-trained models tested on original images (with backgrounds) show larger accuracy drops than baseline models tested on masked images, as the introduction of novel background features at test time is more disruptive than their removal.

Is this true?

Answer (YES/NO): NO